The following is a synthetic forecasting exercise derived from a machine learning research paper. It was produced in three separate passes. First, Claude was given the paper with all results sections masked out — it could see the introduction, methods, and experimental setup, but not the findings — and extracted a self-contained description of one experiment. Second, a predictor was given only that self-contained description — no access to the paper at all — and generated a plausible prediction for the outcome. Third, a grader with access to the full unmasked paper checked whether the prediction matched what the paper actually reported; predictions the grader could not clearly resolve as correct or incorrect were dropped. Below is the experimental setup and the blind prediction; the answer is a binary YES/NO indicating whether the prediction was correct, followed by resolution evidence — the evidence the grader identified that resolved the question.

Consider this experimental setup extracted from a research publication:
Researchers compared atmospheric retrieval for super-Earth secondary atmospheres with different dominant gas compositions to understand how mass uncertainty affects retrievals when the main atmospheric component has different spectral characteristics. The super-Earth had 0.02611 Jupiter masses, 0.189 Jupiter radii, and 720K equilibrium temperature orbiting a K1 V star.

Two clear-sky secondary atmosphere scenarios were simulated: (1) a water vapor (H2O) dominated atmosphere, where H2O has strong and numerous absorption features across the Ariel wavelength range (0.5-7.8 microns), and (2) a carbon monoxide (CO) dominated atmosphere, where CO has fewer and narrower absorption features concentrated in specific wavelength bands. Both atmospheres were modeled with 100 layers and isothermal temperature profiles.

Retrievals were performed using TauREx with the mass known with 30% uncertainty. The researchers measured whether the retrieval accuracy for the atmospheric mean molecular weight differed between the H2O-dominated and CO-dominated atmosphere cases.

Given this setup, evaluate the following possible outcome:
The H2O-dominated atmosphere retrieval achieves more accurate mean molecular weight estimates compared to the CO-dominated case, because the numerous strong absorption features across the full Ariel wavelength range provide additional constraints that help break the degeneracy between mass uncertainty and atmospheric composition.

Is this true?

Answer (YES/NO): NO